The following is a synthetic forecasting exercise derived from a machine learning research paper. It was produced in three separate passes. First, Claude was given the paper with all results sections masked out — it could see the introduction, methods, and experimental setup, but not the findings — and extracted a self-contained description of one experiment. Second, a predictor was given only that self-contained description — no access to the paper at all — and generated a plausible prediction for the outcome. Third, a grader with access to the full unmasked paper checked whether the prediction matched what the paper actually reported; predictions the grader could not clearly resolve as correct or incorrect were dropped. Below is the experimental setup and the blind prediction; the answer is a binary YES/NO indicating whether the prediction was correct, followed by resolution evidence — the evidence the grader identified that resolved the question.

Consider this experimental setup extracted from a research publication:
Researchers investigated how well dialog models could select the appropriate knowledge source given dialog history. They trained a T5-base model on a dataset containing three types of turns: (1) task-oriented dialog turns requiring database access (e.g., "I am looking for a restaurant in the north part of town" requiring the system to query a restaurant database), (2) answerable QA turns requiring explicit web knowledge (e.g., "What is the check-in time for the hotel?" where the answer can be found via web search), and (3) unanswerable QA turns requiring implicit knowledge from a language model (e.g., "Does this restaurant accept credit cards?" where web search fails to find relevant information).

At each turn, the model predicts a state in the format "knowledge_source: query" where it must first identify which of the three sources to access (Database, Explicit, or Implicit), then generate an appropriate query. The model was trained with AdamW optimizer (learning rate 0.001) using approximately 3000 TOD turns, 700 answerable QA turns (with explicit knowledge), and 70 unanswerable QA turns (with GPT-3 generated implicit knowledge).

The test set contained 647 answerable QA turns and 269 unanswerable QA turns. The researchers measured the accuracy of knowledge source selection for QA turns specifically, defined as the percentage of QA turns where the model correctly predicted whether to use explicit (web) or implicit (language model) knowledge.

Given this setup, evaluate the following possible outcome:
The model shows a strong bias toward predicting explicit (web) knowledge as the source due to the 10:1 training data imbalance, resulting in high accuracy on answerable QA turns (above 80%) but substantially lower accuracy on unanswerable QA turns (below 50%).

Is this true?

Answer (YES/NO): NO